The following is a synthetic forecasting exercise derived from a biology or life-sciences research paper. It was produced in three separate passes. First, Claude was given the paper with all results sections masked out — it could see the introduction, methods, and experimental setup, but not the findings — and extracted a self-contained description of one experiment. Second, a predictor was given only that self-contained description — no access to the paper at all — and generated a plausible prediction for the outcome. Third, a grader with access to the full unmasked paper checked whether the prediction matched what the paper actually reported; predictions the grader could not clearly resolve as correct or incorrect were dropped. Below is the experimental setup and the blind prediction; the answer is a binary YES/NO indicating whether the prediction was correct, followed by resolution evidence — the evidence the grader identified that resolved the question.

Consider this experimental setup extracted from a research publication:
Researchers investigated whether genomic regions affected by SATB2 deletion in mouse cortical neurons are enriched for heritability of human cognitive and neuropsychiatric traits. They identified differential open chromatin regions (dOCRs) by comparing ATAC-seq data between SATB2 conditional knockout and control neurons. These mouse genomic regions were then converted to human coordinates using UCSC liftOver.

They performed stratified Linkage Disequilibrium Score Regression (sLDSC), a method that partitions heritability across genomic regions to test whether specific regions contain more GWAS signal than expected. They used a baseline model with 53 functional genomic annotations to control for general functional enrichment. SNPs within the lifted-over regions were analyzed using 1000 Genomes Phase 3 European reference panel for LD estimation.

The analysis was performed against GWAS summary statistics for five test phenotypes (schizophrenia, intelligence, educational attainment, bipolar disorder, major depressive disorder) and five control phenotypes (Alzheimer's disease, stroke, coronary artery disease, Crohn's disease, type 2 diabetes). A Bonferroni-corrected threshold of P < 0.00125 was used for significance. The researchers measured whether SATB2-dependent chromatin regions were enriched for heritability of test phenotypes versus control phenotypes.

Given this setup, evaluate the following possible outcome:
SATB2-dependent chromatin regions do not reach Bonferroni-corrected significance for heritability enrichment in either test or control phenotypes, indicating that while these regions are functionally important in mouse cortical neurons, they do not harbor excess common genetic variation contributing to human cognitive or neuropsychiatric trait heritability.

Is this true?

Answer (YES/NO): NO